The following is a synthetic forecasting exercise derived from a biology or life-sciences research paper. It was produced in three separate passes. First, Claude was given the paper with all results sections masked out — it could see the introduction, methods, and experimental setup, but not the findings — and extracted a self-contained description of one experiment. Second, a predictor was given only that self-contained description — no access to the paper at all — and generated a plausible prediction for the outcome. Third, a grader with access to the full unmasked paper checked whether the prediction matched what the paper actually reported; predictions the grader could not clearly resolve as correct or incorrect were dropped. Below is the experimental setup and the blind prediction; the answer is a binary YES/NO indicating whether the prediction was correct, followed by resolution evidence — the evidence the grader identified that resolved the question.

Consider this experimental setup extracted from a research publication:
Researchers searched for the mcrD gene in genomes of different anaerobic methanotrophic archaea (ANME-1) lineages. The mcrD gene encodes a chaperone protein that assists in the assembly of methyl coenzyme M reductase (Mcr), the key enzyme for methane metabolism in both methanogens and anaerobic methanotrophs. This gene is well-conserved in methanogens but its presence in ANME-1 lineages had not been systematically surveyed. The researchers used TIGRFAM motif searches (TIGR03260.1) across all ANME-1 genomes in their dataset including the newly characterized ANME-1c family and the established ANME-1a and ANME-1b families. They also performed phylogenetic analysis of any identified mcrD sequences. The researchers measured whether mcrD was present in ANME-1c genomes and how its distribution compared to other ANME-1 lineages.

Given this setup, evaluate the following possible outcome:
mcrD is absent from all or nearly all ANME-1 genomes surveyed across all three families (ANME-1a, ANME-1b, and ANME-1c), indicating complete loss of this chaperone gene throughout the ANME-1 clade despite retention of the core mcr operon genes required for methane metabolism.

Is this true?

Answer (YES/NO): NO